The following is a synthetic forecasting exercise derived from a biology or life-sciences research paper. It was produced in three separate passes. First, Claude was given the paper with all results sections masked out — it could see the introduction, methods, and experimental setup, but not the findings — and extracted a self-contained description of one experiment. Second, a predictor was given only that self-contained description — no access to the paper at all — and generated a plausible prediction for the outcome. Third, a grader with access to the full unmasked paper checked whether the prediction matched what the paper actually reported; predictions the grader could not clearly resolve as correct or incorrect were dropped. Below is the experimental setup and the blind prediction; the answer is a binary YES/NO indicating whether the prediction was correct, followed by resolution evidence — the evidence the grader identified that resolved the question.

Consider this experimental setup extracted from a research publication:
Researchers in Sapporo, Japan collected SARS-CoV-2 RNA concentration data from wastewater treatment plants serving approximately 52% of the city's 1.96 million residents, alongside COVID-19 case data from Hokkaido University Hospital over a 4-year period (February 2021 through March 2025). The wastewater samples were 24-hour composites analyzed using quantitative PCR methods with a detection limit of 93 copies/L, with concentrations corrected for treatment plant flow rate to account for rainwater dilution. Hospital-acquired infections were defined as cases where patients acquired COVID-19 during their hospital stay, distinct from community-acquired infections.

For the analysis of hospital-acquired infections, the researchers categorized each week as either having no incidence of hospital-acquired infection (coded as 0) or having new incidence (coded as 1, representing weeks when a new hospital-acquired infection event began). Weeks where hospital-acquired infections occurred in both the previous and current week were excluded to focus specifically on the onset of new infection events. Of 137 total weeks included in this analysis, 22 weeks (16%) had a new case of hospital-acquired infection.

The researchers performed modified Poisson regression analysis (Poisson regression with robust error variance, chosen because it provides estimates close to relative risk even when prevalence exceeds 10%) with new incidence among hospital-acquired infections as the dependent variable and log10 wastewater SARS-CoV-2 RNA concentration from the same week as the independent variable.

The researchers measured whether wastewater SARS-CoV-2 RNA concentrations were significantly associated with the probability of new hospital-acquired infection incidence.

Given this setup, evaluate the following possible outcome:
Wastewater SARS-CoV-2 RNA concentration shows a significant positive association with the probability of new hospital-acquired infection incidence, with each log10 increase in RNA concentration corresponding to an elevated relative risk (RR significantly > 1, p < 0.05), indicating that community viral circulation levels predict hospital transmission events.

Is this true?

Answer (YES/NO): YES